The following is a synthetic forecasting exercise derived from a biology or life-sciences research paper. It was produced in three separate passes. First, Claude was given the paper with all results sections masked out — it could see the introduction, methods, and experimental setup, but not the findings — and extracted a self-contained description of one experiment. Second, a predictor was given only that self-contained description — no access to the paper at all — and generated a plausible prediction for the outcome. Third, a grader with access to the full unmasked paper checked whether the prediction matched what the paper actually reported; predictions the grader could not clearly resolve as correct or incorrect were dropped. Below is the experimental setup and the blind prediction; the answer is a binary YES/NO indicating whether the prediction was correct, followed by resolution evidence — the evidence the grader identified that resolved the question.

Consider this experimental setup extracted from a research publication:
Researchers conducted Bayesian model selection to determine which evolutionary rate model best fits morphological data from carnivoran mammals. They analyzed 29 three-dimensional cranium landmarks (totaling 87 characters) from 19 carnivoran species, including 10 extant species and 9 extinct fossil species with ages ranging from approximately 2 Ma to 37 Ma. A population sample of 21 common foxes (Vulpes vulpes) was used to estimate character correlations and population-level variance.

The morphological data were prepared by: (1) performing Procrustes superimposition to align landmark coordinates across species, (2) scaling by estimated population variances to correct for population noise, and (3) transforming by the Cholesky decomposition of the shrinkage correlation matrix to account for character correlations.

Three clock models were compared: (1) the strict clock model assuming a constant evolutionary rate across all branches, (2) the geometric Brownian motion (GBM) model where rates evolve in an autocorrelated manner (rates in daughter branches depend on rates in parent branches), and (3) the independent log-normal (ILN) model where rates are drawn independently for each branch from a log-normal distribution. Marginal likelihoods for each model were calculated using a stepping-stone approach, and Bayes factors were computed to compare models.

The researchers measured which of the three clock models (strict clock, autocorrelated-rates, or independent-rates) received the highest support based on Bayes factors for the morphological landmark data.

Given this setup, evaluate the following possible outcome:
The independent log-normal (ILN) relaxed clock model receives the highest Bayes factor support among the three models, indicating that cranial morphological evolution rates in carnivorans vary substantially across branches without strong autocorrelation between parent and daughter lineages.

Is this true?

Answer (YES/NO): YES